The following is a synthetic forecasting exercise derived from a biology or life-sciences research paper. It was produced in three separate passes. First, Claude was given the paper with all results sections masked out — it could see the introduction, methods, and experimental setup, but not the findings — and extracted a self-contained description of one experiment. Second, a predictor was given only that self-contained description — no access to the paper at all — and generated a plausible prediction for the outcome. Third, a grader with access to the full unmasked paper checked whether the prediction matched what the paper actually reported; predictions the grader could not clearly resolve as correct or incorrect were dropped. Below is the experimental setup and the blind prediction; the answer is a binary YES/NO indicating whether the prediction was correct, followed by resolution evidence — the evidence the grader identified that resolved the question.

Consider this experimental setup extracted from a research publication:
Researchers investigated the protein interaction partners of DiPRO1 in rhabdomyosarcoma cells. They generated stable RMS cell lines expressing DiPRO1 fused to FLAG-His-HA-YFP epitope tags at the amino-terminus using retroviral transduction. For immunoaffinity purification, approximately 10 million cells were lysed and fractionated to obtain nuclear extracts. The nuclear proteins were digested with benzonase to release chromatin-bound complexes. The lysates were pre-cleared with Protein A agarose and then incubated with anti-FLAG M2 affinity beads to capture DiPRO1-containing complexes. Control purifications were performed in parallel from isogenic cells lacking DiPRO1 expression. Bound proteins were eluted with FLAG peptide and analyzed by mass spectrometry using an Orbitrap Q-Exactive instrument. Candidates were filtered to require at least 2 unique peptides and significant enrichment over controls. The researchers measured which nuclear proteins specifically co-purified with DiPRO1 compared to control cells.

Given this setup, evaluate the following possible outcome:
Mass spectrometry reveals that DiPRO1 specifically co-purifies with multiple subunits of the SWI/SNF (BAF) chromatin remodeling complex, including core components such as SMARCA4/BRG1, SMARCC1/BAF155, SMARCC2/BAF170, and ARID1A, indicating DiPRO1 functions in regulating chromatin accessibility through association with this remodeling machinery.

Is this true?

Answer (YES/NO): NO